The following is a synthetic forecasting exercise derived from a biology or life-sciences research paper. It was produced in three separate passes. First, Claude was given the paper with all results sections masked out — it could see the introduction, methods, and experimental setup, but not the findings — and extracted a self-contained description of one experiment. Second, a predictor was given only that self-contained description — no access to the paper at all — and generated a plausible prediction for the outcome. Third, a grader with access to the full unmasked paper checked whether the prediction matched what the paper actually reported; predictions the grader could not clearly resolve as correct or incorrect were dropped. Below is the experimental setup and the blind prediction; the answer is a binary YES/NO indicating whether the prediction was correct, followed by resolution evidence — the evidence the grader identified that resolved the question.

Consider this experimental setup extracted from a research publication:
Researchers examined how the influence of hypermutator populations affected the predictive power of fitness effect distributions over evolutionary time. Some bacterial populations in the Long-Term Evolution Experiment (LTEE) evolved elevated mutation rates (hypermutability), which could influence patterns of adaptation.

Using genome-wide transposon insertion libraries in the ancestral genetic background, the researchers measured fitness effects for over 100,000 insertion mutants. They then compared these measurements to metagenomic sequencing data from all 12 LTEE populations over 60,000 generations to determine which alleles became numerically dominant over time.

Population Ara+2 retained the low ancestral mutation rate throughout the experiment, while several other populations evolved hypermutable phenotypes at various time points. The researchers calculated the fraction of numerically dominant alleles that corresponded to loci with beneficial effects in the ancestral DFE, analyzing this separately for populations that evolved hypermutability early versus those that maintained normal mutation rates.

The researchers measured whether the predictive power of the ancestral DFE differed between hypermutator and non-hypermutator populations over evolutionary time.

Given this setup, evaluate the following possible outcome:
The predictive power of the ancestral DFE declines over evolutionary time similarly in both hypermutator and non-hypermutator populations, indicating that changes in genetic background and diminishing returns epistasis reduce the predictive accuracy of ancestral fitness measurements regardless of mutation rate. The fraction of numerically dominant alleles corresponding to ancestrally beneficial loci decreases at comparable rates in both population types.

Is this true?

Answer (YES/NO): NO